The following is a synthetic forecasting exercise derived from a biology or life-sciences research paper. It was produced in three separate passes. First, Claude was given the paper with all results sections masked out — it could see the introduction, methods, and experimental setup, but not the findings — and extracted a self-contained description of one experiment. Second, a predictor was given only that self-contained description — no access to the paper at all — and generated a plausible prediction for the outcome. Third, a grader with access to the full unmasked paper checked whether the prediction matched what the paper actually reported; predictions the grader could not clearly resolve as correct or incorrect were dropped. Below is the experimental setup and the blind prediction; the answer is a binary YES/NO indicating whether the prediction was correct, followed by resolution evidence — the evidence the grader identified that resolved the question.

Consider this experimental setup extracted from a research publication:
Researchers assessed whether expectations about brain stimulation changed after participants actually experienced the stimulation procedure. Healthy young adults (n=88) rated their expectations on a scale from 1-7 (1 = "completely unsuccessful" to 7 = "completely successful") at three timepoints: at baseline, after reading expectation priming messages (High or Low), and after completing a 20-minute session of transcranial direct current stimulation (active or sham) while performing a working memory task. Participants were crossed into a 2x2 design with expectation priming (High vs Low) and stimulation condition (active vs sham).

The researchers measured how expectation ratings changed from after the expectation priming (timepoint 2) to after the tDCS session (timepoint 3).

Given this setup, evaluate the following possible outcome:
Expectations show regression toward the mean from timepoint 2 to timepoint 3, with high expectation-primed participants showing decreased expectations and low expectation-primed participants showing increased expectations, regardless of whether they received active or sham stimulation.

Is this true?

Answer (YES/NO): NO